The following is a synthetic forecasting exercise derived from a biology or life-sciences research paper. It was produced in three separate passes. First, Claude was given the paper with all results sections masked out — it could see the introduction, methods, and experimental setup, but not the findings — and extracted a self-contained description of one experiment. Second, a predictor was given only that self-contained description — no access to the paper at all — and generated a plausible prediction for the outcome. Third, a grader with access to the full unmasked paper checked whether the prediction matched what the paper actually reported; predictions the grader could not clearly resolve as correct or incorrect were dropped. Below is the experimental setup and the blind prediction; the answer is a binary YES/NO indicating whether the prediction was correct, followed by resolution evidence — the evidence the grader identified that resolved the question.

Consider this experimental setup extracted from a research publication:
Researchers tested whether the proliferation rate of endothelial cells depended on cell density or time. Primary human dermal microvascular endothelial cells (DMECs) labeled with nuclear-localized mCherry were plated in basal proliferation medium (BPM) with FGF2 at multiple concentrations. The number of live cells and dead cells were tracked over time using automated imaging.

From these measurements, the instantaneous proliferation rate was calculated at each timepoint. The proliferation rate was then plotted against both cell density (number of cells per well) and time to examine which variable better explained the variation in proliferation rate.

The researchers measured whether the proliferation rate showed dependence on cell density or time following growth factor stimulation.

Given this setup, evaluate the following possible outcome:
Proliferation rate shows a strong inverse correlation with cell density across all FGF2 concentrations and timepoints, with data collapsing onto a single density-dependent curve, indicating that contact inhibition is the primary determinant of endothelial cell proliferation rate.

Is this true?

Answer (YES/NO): NO